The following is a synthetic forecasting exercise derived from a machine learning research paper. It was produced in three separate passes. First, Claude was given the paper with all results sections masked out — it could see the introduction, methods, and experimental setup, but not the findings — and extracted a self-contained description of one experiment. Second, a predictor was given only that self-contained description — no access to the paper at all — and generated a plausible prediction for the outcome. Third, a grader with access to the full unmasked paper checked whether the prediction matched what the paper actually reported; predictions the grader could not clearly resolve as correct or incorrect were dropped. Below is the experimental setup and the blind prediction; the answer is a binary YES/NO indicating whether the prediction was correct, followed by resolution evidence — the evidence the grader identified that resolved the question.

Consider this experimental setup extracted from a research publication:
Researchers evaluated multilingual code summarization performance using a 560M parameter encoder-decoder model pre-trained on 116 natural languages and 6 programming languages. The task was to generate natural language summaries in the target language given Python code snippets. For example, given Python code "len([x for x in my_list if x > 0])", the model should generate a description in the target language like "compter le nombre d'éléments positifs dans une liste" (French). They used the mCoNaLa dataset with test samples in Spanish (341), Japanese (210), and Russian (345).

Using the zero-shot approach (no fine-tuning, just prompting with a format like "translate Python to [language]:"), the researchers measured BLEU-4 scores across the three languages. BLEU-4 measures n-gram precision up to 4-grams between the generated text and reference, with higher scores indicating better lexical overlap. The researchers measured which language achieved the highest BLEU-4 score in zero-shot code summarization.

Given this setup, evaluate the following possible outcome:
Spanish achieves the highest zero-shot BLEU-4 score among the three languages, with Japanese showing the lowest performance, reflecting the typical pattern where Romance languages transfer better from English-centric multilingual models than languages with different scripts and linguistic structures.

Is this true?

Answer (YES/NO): NO